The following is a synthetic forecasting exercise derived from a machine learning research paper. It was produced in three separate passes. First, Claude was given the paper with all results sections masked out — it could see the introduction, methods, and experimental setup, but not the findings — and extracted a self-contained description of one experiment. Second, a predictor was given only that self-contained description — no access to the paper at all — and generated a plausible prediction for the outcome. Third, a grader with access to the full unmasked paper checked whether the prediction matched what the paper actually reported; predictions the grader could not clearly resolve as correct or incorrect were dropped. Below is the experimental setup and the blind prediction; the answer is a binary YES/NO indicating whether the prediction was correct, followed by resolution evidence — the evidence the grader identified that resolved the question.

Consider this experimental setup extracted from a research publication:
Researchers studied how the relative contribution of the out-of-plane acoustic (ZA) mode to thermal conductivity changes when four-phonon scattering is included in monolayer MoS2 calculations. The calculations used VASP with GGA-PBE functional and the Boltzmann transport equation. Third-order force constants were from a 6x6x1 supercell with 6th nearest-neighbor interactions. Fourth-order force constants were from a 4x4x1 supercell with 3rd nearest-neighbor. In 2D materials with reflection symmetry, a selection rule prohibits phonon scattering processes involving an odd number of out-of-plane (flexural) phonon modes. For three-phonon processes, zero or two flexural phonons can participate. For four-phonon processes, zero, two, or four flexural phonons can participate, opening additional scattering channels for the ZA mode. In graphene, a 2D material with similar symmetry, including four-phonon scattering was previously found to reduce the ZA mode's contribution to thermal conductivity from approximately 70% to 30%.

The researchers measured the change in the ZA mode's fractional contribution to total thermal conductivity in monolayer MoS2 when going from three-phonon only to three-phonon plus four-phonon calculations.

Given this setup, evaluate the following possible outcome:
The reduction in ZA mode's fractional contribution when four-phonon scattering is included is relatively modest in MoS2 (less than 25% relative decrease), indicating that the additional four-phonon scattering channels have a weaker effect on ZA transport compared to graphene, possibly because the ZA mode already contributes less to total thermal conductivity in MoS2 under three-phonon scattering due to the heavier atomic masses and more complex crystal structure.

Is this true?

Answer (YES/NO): NO